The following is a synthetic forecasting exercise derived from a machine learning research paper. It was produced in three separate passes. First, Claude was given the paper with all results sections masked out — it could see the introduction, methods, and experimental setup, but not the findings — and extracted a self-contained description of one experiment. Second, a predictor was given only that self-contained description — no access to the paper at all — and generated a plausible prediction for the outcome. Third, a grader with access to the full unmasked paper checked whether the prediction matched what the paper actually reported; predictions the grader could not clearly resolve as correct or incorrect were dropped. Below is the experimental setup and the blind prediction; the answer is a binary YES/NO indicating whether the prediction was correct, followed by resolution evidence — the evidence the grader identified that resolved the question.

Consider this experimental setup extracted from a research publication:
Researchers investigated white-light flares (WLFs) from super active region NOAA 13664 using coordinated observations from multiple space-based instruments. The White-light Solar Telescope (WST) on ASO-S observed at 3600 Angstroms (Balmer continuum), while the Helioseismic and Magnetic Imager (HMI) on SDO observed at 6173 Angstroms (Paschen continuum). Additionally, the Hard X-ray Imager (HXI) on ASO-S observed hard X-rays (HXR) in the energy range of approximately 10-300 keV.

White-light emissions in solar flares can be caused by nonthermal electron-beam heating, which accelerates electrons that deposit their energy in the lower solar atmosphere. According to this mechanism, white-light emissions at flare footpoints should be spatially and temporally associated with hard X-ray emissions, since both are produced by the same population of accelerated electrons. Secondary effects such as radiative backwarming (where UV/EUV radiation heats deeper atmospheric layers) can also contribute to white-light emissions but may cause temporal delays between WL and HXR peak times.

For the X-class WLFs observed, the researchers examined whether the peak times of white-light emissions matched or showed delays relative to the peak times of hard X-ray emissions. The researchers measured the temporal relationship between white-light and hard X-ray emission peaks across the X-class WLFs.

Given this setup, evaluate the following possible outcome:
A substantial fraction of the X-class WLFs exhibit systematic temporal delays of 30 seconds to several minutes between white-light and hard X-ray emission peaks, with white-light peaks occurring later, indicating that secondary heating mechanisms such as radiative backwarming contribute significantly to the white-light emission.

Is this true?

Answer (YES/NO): NO